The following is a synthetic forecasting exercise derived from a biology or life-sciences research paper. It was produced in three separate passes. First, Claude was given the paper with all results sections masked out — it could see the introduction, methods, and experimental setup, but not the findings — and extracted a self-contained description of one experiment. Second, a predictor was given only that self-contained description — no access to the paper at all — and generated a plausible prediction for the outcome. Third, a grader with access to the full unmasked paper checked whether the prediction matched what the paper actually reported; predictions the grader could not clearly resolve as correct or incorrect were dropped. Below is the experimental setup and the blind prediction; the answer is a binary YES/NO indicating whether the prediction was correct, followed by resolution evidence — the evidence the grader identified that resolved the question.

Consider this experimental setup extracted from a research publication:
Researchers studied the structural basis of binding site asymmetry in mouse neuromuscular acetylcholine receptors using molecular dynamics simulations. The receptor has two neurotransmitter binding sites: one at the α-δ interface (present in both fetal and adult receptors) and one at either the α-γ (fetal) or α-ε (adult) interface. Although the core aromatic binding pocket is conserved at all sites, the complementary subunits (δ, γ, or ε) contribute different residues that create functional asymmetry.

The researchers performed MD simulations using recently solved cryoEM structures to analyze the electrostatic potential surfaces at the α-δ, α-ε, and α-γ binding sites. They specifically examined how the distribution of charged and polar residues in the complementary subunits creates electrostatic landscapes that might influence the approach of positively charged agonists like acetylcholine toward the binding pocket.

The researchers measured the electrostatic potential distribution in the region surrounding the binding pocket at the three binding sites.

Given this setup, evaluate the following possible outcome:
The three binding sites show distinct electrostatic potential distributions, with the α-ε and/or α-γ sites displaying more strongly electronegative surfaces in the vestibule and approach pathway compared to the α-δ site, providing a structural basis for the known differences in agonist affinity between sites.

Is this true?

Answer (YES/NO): NO